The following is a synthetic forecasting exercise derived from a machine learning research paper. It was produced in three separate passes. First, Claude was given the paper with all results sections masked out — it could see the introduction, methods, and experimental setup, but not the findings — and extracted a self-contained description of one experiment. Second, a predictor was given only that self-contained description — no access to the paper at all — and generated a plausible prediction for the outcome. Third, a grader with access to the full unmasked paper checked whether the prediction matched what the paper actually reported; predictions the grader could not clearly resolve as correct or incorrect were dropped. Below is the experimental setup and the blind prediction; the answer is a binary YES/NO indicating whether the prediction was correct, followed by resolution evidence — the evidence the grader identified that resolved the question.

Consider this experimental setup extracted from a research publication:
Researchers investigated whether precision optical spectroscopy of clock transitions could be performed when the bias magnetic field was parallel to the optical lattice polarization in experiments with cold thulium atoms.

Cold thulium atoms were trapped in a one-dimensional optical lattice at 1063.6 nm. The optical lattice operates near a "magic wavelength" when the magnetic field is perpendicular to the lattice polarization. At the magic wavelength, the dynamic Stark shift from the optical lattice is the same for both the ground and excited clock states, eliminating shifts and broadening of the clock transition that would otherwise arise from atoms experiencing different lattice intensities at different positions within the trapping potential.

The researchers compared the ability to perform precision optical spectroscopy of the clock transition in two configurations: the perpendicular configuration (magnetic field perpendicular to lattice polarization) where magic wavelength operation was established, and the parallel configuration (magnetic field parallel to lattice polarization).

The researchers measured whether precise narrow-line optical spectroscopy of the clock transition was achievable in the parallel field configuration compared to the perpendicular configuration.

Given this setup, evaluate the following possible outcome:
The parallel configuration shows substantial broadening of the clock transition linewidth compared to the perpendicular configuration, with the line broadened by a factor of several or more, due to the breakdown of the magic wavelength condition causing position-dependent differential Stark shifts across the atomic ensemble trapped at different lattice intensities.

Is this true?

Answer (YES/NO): YES